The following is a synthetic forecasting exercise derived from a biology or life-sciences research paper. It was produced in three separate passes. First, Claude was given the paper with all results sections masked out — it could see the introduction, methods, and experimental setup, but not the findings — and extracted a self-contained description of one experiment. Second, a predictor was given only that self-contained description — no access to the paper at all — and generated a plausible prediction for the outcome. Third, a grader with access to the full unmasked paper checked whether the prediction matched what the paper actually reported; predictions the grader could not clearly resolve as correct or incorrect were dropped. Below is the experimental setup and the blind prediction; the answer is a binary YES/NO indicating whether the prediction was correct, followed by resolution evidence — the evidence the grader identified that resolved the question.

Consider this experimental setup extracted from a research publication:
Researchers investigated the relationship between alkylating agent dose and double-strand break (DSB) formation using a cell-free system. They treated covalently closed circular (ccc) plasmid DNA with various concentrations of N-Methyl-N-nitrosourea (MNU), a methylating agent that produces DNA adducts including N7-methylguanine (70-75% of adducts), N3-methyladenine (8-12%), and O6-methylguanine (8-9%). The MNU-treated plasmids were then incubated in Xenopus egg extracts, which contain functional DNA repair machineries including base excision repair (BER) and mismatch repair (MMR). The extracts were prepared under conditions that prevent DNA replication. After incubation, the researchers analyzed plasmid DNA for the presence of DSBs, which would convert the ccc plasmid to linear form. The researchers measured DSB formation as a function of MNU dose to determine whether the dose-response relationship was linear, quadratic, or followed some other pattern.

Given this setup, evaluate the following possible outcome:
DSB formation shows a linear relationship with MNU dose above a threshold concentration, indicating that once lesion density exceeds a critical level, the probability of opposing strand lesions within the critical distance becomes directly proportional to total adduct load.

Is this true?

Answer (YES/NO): NO